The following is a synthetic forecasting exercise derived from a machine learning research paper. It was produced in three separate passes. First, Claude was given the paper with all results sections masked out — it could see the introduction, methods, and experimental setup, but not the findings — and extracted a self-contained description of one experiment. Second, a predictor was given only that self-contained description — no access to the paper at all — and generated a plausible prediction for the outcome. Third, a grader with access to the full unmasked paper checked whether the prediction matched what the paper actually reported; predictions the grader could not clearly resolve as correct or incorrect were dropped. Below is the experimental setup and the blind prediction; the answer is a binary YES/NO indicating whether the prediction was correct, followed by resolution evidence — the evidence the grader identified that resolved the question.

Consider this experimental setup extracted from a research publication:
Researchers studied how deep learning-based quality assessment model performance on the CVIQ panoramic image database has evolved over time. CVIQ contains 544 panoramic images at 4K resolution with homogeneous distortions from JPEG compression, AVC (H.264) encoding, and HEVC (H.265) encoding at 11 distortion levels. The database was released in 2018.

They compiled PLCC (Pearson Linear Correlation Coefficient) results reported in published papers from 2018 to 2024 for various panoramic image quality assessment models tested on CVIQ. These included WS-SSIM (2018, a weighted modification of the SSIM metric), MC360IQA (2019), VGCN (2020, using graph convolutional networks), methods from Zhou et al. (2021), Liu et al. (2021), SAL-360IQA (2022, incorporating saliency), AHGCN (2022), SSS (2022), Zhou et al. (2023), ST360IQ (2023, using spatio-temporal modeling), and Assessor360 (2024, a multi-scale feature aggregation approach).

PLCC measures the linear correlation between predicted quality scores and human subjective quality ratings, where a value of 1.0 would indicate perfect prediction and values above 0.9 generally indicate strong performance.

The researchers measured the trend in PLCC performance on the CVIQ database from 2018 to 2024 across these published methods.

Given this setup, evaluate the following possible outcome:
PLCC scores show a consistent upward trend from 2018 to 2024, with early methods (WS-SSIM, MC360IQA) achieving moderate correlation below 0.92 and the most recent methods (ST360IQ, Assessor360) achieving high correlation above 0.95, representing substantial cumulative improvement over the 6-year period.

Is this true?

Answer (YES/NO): NO